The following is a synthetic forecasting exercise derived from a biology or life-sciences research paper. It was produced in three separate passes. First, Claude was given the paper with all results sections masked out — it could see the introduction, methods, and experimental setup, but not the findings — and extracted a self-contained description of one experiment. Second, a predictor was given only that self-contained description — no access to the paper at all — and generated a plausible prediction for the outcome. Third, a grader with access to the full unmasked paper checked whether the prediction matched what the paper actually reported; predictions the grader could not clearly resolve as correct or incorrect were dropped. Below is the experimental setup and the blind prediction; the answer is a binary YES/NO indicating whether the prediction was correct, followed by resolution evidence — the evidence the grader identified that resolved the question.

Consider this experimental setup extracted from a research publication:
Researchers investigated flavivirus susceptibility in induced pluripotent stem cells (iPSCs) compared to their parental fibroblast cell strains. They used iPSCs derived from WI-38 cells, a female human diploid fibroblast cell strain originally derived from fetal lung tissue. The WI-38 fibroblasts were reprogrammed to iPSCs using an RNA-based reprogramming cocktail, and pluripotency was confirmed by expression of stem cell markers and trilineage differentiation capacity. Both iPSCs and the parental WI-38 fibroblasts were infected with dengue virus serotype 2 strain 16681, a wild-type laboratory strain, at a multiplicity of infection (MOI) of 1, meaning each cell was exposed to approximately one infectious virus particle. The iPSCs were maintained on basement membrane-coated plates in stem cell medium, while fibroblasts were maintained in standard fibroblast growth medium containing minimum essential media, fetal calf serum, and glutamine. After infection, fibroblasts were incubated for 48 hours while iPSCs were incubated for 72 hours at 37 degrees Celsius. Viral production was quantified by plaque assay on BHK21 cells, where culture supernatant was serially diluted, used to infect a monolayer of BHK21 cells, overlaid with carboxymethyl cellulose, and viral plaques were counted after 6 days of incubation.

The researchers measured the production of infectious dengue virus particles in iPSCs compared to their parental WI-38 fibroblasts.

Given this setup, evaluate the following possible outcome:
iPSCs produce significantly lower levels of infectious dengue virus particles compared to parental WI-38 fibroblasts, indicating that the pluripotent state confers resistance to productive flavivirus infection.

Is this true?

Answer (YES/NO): YES